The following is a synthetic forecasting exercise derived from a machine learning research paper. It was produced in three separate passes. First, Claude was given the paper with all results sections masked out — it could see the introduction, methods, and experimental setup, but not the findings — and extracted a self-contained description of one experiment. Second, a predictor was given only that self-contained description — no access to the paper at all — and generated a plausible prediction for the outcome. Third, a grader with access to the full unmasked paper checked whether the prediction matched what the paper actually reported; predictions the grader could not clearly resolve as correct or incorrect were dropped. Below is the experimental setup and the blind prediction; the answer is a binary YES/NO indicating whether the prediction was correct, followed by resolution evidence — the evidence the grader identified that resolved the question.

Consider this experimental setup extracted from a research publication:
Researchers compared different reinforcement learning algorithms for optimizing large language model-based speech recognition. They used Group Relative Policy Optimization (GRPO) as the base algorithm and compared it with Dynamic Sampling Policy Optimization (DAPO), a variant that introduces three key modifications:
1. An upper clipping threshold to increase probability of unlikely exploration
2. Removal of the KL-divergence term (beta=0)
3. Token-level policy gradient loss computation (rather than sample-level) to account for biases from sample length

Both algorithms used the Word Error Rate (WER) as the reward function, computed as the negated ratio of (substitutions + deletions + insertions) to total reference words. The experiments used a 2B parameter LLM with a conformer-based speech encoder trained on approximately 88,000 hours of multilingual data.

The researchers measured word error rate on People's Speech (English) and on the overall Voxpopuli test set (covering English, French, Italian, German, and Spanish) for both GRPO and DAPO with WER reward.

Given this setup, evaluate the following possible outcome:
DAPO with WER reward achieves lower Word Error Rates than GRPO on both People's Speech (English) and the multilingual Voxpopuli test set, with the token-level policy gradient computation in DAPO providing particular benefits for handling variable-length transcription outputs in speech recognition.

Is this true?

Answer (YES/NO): NO